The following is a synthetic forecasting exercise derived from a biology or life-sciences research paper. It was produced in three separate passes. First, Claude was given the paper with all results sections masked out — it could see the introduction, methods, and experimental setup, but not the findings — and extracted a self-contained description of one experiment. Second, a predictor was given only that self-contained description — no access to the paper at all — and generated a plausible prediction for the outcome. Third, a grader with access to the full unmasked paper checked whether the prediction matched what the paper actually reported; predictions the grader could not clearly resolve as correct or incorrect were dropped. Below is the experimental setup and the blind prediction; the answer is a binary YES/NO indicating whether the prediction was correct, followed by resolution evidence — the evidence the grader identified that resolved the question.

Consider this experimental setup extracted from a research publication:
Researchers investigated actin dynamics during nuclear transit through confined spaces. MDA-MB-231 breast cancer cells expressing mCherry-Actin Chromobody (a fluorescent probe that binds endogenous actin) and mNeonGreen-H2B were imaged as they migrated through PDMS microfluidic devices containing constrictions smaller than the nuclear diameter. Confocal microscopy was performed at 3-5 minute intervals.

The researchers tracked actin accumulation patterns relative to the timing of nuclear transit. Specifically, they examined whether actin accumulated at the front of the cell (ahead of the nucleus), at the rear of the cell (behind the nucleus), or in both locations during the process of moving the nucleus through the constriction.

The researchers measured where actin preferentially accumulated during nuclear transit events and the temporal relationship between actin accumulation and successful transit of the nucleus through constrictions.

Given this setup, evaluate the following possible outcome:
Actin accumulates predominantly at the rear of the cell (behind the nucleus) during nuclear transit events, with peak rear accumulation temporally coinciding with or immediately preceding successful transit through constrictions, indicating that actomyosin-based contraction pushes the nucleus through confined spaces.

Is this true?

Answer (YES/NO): YES